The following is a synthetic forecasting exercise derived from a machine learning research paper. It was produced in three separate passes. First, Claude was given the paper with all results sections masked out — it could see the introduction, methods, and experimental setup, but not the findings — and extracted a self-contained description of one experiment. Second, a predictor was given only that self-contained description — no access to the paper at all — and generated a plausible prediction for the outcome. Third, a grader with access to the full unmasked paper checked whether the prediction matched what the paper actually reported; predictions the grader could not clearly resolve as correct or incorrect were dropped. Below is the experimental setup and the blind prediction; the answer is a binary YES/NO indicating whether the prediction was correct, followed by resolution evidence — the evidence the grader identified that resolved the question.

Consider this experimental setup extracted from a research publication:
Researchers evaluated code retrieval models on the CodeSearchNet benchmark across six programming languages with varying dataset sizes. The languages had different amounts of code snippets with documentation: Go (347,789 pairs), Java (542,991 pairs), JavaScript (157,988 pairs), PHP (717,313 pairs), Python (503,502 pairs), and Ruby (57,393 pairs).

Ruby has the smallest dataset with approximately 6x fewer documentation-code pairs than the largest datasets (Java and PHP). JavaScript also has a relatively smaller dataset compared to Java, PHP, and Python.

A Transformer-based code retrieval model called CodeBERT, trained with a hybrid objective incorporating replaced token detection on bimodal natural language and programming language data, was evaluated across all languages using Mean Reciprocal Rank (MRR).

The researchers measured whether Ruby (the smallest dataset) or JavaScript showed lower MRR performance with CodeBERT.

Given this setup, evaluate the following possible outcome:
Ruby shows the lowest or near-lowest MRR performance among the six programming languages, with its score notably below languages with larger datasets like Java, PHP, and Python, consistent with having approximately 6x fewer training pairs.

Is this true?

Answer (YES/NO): NO